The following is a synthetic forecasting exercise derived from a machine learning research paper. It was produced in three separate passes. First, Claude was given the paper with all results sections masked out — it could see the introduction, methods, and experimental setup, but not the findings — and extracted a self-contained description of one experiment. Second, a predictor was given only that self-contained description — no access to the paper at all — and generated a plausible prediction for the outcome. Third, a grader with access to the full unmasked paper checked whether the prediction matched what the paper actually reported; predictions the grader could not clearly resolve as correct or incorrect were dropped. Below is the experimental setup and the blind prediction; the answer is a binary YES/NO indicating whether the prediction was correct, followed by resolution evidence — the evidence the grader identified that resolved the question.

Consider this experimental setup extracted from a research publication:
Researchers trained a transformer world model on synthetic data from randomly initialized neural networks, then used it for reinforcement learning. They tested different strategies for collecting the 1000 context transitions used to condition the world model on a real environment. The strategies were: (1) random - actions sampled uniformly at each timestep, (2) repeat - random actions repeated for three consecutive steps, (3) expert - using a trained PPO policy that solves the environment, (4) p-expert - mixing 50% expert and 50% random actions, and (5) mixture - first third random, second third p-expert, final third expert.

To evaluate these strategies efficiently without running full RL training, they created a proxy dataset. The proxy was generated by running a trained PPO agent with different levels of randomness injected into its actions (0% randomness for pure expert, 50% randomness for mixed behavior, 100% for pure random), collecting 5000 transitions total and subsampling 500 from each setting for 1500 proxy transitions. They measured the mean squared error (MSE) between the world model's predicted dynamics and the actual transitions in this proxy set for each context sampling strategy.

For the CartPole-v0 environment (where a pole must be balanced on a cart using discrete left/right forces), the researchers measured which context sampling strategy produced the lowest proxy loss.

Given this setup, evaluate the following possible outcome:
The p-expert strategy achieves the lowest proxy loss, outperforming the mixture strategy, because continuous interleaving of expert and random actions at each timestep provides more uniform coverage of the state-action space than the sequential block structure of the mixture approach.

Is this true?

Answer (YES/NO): YES